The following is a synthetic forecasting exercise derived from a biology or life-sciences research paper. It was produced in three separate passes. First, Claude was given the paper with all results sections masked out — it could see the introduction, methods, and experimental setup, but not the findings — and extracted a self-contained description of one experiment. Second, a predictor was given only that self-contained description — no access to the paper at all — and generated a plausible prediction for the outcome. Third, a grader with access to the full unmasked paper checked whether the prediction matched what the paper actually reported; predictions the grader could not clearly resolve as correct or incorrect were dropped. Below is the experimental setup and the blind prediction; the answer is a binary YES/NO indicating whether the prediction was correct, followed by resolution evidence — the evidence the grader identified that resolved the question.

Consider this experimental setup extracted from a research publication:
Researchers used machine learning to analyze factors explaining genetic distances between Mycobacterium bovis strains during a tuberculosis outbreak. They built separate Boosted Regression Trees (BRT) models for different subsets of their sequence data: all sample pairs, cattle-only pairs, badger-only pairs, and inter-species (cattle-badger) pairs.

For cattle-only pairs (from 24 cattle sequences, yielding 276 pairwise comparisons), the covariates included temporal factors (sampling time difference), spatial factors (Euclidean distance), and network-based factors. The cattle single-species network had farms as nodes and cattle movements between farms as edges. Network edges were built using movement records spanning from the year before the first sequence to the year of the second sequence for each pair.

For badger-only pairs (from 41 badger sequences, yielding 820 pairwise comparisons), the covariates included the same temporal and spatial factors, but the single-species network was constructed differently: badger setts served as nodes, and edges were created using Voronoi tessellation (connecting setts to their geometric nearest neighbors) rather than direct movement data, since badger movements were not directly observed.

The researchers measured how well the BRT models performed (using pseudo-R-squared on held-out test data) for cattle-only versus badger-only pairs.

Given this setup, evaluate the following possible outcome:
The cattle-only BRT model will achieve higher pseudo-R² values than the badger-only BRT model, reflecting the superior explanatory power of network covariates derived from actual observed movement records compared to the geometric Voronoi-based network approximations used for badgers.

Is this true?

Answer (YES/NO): NO